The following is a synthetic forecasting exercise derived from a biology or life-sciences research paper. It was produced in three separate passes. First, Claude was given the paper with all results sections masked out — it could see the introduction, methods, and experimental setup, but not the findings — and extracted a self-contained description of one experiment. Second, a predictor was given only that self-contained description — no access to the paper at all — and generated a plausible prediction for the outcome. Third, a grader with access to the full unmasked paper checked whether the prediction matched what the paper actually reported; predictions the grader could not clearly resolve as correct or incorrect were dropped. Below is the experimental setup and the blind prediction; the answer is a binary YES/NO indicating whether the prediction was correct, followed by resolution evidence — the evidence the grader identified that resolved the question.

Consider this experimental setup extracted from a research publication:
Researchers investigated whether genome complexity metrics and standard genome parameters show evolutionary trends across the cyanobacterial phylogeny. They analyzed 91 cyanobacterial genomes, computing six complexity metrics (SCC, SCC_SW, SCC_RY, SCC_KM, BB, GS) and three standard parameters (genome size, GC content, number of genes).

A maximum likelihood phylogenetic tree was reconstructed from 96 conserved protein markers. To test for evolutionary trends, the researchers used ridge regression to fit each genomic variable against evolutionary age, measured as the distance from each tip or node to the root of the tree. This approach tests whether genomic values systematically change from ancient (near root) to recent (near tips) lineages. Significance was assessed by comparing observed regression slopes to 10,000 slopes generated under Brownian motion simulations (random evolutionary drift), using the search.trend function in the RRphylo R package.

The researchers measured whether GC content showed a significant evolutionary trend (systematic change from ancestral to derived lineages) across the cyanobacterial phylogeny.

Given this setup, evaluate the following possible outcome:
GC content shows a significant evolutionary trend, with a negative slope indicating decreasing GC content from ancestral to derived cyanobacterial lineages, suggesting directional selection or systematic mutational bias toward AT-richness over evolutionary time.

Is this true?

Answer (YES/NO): NO